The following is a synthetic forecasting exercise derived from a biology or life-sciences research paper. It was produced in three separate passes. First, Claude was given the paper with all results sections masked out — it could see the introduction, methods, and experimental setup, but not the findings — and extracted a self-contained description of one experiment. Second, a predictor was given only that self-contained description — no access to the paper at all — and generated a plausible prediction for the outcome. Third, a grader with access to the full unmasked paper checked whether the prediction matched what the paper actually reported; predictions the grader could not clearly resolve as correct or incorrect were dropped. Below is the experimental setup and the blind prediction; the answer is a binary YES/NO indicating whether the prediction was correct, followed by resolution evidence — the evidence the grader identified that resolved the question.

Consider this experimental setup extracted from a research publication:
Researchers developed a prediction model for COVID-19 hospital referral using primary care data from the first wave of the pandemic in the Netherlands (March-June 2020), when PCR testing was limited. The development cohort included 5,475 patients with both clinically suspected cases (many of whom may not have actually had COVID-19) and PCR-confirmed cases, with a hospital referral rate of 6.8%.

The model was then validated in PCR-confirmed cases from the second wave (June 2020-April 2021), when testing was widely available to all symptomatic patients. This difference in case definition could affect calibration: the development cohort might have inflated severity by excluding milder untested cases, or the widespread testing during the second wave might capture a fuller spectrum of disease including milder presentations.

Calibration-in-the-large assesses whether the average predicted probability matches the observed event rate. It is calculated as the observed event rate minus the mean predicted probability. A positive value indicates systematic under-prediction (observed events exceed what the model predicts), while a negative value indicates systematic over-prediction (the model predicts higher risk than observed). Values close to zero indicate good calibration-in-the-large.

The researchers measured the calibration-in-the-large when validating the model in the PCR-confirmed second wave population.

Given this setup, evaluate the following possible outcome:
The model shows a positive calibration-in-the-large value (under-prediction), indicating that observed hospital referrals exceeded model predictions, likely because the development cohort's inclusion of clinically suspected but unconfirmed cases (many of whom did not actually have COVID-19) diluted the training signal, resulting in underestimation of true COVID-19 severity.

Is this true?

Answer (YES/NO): NO